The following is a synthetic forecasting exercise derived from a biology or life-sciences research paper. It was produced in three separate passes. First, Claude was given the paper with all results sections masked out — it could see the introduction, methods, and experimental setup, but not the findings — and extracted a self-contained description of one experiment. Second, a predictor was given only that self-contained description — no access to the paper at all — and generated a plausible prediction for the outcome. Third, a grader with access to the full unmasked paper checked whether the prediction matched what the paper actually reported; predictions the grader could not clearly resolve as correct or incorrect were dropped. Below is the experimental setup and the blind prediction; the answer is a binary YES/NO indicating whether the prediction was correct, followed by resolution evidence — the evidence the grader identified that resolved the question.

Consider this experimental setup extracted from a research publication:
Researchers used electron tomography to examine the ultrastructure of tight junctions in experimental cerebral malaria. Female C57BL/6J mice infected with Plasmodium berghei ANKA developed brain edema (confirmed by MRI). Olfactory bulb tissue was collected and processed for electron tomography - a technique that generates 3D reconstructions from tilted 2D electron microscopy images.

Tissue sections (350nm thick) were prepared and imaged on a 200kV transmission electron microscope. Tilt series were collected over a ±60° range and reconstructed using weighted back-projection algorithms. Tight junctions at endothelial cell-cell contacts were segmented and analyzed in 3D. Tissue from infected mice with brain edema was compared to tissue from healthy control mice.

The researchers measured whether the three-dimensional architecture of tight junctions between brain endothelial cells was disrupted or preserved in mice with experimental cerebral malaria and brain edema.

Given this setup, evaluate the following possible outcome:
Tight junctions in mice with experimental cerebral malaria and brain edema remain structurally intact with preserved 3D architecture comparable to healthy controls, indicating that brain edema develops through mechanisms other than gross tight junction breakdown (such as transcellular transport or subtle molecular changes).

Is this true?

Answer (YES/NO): YES